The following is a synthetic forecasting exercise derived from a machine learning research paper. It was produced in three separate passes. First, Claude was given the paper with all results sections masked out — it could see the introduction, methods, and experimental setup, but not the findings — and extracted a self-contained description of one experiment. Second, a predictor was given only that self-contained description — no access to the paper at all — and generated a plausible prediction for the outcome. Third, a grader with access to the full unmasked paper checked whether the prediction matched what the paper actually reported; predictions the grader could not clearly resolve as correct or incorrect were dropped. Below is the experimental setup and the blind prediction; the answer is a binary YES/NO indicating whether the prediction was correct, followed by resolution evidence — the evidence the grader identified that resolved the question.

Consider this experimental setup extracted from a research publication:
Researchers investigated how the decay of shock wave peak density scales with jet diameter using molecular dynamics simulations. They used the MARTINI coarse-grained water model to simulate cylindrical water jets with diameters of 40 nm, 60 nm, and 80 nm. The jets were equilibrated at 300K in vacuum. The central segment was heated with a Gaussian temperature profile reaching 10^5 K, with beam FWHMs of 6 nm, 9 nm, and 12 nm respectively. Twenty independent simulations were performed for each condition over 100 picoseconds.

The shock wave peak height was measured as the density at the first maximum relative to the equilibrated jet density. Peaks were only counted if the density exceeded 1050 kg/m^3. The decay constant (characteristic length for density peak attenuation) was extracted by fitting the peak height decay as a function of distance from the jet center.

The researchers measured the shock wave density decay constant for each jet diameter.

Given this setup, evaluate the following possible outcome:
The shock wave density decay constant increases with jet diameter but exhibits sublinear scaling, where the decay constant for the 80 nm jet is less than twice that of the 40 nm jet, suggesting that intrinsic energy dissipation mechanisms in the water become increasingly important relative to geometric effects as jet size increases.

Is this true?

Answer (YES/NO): YES